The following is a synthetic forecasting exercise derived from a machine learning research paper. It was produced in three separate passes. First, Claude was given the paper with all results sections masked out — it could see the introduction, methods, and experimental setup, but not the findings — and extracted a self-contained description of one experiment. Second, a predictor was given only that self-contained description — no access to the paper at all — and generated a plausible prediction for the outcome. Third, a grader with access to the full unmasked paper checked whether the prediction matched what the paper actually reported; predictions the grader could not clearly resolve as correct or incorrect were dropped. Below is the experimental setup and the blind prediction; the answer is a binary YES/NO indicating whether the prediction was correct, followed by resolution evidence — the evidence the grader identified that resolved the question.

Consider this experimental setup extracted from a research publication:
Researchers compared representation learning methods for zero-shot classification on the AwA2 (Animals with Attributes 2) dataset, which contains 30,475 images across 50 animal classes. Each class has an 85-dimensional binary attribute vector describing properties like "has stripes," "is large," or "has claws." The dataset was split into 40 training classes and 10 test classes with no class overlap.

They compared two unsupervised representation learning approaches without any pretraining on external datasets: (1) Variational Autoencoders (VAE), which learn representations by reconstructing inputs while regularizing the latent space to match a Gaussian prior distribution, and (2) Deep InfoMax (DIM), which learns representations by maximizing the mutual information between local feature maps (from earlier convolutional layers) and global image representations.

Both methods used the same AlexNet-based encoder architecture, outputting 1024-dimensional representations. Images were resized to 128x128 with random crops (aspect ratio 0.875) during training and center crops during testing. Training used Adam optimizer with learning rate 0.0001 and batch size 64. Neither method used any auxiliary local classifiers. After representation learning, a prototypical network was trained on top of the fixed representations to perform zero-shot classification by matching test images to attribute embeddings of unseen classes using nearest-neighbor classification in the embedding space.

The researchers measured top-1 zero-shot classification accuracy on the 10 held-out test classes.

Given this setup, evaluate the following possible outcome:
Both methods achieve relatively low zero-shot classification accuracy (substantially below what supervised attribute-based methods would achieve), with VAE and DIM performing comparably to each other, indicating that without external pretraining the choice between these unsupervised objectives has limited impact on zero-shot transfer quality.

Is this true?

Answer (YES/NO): NO